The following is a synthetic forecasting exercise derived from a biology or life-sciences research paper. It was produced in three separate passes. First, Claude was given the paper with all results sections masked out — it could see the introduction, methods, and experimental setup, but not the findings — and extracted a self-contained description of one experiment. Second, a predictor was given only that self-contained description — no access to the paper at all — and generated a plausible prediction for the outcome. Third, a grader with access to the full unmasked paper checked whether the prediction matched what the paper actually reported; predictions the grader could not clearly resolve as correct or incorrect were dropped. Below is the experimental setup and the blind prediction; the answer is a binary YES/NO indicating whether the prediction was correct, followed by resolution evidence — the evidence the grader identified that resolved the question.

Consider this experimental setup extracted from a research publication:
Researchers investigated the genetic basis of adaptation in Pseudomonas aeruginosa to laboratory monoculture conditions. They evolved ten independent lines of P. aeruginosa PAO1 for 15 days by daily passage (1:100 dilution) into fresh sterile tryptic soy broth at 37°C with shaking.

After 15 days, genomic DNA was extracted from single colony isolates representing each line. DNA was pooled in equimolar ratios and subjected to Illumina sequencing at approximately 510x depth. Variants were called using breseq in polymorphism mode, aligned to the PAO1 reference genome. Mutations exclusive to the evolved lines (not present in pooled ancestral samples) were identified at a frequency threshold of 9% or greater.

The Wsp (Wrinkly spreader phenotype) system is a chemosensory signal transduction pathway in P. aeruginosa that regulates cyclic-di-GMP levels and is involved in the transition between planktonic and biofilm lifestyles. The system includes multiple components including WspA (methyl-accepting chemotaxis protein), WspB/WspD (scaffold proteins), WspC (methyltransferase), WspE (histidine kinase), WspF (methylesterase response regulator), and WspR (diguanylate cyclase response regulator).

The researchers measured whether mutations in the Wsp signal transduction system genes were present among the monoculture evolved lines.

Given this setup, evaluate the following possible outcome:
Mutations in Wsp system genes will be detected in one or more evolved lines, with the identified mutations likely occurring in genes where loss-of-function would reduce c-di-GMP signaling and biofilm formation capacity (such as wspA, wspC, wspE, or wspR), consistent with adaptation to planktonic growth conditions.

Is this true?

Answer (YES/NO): NO